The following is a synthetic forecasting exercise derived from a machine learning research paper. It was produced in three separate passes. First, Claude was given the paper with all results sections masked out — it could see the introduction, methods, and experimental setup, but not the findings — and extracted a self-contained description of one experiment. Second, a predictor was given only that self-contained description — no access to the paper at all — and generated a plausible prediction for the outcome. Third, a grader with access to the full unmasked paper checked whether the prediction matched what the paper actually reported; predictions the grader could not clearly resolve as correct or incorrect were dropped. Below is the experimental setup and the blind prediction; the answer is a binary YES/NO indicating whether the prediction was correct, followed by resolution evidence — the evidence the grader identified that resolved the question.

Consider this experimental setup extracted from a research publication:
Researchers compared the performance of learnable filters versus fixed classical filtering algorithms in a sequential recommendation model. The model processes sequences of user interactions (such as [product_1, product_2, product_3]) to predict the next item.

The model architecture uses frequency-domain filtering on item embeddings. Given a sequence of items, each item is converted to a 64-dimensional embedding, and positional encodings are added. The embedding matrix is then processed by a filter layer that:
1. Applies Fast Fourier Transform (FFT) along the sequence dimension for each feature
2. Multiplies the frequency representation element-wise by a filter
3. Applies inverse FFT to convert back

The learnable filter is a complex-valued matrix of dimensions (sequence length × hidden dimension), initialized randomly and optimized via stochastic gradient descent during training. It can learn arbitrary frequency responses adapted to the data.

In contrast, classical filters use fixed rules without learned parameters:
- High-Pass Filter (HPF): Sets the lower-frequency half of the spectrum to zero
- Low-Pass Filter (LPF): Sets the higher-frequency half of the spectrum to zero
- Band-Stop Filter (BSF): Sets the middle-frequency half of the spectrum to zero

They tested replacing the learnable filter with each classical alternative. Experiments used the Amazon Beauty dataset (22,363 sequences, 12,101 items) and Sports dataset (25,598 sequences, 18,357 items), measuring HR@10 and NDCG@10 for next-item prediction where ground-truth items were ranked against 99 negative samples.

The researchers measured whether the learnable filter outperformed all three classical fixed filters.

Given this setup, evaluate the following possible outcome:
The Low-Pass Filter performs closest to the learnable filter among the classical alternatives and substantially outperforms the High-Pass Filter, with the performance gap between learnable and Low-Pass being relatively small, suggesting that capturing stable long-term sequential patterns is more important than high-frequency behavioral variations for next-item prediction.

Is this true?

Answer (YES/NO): YES